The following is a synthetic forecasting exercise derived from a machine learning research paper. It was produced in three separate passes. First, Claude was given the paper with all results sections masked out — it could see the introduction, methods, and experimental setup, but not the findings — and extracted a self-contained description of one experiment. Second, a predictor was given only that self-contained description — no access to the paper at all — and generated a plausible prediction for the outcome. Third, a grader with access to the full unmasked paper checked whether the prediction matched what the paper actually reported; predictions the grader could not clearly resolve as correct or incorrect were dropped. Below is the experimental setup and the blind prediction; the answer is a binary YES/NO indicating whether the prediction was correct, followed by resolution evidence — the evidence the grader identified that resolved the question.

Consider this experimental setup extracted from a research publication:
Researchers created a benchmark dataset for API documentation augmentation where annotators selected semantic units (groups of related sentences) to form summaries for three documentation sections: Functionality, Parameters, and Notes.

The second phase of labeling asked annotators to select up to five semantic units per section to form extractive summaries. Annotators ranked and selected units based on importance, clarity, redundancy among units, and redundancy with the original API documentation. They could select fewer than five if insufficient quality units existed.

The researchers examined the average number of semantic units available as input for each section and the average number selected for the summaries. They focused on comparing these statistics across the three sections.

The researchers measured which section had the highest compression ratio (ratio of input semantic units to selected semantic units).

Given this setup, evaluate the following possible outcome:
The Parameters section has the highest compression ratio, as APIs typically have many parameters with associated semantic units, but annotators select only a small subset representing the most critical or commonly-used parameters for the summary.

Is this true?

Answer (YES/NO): NO